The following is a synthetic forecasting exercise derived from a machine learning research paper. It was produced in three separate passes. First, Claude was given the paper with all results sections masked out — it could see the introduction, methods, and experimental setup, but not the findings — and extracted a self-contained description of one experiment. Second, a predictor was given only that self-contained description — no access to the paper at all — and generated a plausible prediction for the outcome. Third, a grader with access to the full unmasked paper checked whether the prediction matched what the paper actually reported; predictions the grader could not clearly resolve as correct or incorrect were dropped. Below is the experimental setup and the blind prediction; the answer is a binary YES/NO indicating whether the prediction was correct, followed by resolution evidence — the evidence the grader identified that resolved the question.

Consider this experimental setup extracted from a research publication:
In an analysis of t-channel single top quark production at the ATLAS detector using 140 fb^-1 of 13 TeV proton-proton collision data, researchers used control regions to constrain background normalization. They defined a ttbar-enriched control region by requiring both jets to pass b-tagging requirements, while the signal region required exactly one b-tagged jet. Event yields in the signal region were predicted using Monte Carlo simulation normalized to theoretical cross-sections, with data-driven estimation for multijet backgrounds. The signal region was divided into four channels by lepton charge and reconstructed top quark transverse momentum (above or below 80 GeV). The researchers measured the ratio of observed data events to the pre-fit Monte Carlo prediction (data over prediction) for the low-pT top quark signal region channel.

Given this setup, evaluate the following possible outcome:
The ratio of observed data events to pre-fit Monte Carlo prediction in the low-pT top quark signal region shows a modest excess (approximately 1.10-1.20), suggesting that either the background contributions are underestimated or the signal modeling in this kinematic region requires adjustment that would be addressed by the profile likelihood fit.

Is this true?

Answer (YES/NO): NO